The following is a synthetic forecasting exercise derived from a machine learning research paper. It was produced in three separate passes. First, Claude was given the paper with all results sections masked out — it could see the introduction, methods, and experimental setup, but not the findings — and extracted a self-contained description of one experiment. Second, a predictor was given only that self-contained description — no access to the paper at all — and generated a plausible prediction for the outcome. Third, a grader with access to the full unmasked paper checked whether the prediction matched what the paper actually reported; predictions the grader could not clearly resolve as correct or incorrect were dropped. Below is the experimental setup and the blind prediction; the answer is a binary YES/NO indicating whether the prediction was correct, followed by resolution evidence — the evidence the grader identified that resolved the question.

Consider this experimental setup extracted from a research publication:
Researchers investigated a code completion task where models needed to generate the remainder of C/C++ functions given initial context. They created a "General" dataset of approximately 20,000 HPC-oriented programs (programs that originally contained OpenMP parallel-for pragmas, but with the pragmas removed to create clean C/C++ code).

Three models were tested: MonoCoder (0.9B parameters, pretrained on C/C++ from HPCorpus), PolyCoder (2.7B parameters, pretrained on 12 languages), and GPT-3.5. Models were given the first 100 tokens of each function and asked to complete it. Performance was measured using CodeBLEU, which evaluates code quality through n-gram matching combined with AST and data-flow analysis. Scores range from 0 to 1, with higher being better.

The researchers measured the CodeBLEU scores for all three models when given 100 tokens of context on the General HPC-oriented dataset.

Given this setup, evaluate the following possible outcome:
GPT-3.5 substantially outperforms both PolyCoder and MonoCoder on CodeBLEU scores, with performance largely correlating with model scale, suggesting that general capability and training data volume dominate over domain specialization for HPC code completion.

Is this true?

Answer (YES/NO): NO